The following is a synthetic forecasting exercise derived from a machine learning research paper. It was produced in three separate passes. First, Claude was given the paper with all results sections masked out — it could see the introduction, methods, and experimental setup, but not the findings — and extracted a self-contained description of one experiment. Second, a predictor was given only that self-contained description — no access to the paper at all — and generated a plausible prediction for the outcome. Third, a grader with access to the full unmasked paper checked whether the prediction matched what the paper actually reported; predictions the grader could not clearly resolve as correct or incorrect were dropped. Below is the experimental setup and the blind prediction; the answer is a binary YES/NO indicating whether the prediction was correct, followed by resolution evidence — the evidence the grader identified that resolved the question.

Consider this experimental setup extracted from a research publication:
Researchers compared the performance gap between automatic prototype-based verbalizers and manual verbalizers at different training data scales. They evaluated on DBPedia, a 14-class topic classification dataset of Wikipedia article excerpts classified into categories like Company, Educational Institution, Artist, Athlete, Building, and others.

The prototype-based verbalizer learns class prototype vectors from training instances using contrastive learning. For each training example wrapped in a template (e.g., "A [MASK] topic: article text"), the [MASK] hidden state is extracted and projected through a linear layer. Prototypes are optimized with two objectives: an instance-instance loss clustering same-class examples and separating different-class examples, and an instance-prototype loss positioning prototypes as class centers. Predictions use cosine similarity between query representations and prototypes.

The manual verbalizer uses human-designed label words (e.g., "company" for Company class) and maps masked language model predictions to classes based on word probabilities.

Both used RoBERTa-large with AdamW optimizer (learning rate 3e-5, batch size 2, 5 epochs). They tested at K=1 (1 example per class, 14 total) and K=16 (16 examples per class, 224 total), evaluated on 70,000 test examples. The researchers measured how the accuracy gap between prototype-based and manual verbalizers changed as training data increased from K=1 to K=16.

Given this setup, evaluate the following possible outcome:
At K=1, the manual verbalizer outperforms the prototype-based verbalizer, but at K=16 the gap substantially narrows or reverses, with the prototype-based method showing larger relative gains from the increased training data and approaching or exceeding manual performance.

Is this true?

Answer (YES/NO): YES